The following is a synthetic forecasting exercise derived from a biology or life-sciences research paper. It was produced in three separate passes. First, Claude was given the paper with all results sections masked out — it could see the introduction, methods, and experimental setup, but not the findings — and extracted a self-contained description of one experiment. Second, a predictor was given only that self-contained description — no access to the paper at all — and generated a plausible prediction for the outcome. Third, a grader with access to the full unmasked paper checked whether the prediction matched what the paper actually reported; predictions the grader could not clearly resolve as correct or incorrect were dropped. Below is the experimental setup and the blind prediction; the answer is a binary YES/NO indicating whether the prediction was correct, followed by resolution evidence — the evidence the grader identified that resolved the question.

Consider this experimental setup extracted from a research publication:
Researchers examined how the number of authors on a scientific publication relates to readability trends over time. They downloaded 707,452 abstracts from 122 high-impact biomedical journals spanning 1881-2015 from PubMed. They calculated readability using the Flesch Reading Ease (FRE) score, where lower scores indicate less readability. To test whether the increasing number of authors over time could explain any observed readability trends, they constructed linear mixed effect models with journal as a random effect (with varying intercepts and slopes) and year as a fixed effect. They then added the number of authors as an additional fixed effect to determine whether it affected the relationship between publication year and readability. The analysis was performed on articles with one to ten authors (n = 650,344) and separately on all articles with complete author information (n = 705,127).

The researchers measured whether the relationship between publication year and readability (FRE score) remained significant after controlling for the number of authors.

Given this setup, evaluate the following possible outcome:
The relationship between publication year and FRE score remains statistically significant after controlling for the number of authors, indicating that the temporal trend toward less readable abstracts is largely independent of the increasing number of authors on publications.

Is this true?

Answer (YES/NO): YES